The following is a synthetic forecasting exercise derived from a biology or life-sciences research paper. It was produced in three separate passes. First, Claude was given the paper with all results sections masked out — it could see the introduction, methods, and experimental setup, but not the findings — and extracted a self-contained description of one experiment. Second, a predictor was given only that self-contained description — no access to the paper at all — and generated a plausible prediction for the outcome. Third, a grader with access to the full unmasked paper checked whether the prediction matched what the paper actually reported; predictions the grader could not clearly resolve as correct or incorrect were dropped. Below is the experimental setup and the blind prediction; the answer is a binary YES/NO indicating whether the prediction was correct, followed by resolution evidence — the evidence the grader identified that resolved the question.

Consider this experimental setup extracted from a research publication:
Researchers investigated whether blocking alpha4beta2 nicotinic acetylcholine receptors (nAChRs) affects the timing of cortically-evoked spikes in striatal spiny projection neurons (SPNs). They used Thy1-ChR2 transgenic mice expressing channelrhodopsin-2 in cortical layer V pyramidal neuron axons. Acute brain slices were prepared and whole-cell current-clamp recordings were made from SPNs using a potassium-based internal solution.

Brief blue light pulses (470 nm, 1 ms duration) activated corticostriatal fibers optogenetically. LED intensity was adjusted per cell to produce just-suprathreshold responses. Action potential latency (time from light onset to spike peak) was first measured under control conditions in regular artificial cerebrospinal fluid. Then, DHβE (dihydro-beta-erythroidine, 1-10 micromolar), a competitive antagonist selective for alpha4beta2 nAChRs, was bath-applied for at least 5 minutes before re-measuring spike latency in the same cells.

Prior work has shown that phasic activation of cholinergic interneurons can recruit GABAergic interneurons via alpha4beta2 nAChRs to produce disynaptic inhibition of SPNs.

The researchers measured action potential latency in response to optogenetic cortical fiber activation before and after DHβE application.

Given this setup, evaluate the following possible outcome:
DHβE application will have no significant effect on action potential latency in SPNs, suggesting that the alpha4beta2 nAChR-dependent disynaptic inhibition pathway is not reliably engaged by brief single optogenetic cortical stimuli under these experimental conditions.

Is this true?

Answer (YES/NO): NO